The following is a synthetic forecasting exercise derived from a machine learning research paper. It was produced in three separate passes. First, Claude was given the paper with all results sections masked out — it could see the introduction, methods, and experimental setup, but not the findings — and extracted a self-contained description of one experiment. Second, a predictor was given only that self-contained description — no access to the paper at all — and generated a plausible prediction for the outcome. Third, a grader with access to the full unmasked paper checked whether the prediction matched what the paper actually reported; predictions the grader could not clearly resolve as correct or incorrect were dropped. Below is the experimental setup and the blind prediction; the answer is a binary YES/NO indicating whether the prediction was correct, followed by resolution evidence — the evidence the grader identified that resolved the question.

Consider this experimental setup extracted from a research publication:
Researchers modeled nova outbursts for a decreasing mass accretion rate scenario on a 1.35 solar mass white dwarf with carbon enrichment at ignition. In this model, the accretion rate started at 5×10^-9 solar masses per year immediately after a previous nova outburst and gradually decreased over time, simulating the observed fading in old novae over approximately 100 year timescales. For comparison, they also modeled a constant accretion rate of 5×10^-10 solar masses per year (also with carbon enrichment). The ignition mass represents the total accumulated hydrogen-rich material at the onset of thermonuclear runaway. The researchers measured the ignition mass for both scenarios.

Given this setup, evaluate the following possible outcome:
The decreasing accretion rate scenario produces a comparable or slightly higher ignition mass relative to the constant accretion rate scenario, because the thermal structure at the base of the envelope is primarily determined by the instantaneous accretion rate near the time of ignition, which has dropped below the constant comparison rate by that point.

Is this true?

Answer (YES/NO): YES